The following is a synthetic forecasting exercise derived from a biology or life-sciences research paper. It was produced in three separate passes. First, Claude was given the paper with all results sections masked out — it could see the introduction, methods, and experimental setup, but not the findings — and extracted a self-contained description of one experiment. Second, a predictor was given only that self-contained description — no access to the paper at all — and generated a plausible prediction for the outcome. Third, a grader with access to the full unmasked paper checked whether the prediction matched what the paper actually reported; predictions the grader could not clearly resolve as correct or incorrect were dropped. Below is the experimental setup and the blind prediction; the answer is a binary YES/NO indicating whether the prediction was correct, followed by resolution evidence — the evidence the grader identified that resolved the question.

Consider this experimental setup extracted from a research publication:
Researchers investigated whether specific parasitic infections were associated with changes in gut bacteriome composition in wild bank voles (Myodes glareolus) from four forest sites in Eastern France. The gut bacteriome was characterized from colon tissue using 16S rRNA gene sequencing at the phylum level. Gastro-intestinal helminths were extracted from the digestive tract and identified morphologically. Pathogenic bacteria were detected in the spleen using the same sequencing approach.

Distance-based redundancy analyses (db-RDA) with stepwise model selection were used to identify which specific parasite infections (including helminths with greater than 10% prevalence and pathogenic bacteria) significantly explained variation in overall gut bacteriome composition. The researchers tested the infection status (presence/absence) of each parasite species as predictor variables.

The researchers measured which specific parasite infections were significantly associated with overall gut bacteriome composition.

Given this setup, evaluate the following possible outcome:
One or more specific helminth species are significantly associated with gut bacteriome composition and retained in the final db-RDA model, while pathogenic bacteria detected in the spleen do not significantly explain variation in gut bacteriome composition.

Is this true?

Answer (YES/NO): NO